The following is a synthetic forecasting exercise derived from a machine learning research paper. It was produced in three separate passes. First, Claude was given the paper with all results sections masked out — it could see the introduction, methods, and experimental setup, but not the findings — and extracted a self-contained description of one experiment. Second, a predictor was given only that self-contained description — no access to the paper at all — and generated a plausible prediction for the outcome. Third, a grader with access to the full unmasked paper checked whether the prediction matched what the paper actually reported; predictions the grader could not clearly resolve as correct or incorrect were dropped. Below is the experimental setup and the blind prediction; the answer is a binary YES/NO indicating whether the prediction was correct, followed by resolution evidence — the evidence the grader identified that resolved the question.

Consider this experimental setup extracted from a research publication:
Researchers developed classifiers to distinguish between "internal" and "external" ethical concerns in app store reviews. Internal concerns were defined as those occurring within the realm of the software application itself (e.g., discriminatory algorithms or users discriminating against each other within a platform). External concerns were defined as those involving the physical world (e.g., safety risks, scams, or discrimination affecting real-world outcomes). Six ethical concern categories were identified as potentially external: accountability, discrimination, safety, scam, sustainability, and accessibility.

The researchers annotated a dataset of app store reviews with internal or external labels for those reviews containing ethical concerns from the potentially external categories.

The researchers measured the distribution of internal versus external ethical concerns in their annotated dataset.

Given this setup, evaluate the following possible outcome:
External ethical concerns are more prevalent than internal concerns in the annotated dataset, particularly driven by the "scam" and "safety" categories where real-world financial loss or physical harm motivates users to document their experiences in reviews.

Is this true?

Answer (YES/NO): NO